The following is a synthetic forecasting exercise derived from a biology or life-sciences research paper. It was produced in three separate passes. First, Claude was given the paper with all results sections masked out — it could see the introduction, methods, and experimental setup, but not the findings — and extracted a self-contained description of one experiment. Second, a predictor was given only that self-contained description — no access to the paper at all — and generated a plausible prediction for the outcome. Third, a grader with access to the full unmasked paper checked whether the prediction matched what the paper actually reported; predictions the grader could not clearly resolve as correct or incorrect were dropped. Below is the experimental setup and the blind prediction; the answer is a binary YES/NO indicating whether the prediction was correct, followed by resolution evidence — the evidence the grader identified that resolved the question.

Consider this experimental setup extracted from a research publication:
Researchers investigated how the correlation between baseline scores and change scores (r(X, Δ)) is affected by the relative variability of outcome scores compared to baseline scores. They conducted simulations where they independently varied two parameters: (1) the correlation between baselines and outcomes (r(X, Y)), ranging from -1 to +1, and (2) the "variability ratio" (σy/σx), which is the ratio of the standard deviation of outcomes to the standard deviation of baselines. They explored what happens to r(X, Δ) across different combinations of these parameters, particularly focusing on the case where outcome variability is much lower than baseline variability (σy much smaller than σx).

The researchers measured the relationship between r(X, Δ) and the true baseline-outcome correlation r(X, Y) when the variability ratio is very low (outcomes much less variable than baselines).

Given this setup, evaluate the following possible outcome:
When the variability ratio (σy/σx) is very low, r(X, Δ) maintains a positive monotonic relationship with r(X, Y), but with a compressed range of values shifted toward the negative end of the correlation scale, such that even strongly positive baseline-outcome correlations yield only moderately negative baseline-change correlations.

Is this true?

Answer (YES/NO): NO